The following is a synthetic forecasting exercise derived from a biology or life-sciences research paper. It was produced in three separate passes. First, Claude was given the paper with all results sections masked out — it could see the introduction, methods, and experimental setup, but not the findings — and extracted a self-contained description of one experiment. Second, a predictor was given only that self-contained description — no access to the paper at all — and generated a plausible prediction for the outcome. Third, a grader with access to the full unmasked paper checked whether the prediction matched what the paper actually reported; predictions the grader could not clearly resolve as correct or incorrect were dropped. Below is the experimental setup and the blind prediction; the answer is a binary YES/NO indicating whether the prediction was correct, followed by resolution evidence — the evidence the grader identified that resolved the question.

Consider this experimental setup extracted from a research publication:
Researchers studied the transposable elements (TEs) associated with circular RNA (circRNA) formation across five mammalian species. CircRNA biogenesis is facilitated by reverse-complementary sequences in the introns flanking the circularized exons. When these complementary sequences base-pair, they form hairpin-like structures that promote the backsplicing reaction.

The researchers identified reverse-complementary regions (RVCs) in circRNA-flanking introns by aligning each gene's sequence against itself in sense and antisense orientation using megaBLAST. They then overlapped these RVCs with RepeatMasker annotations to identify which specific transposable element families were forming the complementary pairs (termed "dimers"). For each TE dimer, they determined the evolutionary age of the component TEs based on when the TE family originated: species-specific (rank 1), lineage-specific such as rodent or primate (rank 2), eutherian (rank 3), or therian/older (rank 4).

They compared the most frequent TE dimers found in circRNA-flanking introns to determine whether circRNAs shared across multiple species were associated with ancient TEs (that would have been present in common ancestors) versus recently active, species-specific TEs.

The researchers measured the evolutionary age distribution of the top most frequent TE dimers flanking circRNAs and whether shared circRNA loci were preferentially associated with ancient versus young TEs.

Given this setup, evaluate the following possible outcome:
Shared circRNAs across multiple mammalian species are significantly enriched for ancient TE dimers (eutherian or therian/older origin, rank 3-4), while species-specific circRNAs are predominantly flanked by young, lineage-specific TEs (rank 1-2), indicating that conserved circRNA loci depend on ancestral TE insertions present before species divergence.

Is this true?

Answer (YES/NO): NO